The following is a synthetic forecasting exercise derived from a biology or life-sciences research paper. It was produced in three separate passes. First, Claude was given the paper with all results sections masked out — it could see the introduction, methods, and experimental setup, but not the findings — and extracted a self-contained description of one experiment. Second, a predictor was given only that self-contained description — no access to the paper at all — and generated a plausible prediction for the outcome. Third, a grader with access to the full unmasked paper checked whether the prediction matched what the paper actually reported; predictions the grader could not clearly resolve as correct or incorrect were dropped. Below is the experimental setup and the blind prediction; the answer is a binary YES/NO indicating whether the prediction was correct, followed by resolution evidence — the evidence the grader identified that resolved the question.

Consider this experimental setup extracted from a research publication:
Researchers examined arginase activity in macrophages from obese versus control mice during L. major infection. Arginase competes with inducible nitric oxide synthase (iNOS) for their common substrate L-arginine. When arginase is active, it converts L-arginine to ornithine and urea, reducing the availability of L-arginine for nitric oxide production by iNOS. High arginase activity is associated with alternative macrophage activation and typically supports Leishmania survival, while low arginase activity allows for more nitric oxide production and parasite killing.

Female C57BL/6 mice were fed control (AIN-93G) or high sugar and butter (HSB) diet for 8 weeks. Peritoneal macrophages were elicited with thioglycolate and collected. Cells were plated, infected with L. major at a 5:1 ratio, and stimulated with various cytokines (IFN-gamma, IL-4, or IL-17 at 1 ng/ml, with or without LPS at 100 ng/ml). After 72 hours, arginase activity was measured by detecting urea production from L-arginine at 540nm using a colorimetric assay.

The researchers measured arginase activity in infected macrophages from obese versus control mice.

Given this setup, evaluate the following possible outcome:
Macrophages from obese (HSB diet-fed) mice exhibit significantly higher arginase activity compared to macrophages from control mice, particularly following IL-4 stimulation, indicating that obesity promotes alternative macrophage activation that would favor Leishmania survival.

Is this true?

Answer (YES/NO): NO